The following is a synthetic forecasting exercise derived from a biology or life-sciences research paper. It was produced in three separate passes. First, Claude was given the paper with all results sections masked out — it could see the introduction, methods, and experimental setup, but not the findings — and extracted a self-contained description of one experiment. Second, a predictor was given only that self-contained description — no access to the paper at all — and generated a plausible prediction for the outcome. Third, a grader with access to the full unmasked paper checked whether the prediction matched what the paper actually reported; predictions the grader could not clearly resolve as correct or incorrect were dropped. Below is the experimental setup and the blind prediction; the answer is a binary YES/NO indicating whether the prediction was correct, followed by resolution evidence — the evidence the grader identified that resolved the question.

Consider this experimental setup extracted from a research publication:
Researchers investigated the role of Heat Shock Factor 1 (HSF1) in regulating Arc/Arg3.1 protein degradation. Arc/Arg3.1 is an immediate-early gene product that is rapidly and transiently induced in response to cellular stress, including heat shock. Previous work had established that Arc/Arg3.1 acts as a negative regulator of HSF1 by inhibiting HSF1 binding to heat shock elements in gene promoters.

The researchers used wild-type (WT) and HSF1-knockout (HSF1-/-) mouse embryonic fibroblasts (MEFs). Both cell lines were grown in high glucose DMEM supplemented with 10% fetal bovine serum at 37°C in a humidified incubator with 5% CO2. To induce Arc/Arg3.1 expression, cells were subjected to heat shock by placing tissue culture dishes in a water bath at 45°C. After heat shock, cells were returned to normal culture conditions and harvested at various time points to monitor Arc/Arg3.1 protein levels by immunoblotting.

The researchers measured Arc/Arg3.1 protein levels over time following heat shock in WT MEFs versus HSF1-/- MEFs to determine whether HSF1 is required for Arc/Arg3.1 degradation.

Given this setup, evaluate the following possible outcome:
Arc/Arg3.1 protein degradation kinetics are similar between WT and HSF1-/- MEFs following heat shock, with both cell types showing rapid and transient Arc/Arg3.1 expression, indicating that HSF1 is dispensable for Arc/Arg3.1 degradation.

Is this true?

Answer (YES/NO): NO